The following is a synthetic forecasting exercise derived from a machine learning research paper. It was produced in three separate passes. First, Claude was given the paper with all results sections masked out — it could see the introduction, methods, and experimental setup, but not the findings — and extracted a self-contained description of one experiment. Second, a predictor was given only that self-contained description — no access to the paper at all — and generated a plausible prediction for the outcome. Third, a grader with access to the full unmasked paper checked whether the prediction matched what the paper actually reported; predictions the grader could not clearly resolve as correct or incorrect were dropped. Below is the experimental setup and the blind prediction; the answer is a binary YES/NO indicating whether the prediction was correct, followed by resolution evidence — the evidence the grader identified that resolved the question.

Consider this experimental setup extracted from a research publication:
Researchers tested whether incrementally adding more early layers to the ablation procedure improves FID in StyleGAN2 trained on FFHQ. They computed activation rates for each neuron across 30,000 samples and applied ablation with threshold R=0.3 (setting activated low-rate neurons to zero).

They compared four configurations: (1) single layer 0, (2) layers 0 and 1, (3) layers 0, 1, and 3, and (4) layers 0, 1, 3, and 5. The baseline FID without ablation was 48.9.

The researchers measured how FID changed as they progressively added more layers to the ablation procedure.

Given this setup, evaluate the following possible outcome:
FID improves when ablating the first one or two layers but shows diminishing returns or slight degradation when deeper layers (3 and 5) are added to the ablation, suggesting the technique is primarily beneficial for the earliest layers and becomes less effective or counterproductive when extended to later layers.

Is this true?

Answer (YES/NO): NO